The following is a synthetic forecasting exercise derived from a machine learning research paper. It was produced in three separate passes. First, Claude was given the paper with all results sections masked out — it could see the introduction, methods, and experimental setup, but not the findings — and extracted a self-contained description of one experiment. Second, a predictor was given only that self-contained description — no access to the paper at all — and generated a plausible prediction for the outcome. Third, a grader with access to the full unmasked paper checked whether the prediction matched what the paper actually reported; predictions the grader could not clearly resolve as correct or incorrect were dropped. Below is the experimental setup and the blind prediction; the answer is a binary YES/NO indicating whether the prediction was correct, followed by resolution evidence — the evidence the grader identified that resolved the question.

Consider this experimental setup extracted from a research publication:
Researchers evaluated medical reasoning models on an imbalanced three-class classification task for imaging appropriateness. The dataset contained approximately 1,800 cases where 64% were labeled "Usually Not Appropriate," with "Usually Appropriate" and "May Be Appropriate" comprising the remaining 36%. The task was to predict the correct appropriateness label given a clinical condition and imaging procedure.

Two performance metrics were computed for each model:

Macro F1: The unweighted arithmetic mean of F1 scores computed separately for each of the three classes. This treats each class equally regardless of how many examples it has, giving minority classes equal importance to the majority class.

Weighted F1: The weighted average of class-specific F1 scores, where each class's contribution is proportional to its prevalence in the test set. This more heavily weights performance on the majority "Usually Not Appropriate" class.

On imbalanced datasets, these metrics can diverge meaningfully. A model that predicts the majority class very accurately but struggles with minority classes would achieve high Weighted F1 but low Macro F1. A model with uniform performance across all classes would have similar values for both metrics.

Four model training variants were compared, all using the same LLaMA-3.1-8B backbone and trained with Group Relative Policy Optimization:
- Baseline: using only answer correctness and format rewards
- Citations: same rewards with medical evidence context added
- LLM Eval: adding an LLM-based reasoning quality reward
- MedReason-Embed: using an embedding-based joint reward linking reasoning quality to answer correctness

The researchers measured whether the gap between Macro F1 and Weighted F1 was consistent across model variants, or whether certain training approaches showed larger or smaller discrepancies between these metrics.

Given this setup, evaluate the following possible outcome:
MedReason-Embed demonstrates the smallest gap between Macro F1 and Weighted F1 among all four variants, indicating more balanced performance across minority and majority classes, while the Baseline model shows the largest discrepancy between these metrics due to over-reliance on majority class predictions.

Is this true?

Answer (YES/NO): NO